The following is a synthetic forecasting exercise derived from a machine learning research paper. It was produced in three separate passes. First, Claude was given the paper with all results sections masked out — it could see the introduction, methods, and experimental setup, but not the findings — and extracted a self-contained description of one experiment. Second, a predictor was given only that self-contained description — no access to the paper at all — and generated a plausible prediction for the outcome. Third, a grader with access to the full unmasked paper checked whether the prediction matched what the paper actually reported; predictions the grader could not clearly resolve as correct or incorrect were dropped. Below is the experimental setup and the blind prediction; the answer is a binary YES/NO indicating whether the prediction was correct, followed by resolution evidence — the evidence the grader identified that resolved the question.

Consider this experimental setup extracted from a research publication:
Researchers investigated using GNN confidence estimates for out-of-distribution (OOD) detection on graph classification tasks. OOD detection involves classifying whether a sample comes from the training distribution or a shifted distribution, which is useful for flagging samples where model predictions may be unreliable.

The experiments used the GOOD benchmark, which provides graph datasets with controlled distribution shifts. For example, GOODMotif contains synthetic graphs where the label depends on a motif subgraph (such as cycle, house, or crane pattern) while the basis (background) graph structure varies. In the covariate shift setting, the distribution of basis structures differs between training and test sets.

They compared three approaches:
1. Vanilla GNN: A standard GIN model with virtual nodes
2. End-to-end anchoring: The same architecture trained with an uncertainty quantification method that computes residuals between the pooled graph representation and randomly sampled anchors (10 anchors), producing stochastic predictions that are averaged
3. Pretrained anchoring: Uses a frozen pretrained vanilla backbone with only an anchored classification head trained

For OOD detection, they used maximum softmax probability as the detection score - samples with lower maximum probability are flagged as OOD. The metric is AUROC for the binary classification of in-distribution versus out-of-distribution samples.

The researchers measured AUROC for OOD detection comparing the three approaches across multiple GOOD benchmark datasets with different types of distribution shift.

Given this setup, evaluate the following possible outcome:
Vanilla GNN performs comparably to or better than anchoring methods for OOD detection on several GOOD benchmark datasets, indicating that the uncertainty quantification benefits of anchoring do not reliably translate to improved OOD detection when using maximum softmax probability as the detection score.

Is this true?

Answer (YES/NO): NO